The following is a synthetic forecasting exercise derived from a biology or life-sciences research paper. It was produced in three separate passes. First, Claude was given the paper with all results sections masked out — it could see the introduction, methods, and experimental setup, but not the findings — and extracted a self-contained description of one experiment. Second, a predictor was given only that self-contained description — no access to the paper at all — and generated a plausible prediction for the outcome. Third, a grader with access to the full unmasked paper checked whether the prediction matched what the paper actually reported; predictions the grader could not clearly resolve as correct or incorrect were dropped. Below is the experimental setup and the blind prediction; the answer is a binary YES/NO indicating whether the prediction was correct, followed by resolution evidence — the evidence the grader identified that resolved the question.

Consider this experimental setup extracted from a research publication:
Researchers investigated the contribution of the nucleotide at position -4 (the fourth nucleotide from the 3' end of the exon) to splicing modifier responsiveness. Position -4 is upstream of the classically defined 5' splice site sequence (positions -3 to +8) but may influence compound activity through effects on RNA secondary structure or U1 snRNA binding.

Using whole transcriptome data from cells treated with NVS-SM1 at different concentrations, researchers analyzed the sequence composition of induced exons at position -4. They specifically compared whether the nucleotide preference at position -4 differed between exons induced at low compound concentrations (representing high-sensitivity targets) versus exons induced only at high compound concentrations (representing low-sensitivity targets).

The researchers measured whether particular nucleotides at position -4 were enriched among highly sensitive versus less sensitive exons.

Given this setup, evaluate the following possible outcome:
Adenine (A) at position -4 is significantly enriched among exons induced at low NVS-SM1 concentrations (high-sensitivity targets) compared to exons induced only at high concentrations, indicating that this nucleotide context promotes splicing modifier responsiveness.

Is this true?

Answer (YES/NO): NO